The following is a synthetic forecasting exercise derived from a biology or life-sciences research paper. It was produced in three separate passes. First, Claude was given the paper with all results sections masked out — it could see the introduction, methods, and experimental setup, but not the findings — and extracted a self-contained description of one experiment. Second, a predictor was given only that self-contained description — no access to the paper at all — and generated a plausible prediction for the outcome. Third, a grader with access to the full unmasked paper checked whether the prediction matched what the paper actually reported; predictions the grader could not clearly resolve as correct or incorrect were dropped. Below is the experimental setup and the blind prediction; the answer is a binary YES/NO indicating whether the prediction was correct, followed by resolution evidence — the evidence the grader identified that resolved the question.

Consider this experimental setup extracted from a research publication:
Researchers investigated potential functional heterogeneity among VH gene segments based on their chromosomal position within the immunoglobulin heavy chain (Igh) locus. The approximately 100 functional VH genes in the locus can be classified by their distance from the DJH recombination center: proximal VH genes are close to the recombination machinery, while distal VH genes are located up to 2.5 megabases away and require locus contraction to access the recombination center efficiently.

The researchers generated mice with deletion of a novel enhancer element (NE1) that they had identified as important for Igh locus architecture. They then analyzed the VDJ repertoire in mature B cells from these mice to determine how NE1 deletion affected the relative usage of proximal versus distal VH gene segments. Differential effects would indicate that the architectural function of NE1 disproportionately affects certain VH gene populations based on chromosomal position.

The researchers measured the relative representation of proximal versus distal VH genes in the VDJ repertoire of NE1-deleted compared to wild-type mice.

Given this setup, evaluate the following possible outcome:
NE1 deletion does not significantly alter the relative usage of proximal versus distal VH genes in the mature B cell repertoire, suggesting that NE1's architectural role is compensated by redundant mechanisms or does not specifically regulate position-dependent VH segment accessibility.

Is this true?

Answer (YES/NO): NO